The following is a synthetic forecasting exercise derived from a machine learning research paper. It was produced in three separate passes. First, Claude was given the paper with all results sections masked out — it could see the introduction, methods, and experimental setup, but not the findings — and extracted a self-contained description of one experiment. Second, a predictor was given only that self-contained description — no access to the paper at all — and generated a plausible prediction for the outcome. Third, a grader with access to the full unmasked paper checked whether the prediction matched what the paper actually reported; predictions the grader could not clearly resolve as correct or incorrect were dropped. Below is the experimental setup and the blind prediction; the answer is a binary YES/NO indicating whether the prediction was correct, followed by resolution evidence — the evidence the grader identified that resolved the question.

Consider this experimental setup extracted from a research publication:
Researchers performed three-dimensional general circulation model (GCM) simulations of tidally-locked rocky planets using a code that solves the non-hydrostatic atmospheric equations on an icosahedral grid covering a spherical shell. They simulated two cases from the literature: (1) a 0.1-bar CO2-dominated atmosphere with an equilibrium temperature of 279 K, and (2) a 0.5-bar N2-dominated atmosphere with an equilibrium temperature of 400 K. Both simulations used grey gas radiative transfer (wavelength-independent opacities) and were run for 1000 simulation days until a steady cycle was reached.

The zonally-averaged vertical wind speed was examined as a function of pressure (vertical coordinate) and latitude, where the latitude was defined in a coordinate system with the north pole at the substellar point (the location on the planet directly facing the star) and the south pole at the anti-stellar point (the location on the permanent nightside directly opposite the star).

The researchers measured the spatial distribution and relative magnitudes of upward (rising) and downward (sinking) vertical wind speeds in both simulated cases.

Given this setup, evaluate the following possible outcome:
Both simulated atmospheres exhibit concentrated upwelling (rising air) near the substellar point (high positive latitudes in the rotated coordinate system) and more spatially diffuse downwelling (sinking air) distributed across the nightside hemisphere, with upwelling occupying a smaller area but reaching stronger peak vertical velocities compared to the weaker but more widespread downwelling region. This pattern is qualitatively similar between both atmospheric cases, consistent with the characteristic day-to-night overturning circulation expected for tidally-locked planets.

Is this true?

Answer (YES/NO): YES